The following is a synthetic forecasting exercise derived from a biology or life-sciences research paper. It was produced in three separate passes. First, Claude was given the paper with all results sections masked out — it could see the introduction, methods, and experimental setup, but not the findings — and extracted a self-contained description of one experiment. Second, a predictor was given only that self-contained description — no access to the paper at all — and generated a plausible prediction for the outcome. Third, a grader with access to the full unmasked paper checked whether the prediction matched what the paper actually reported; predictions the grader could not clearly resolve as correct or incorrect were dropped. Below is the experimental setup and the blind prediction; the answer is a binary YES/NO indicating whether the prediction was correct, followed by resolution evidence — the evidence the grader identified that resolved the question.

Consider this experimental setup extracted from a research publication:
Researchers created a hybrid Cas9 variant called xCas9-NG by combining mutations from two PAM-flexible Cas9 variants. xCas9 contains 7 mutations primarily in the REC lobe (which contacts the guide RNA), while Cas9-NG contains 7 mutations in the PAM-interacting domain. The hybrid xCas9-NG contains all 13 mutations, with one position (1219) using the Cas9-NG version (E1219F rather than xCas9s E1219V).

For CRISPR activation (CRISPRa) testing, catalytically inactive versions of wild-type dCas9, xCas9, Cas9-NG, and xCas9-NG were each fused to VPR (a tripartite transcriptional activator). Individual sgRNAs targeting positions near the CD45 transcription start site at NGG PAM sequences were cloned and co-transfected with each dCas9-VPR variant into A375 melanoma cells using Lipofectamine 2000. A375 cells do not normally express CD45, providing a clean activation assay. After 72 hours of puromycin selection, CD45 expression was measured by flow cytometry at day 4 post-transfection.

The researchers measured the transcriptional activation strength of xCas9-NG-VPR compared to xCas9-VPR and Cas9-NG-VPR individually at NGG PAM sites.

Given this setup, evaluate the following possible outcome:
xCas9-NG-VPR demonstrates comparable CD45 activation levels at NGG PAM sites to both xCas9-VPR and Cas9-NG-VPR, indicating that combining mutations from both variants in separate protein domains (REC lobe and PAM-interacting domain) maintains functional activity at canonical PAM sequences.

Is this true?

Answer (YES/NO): NO